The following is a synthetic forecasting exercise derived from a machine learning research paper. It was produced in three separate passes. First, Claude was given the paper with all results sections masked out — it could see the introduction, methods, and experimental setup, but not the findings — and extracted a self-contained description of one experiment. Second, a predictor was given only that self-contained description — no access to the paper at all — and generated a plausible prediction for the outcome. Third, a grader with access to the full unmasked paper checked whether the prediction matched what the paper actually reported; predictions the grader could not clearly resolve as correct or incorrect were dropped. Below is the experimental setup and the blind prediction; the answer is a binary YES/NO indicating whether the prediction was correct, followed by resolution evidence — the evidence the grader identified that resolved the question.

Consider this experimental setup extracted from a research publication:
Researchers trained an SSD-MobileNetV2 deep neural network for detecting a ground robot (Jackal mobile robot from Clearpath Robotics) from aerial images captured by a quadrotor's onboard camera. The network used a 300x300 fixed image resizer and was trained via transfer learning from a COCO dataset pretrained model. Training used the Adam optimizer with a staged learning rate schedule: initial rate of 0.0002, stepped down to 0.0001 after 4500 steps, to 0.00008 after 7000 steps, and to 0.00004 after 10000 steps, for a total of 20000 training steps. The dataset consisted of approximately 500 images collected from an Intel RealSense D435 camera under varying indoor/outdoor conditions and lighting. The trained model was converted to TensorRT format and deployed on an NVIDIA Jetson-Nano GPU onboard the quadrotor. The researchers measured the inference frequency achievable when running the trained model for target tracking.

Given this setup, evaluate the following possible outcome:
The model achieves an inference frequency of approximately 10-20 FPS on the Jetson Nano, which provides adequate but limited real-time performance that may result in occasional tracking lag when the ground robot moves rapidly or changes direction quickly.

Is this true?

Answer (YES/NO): NO